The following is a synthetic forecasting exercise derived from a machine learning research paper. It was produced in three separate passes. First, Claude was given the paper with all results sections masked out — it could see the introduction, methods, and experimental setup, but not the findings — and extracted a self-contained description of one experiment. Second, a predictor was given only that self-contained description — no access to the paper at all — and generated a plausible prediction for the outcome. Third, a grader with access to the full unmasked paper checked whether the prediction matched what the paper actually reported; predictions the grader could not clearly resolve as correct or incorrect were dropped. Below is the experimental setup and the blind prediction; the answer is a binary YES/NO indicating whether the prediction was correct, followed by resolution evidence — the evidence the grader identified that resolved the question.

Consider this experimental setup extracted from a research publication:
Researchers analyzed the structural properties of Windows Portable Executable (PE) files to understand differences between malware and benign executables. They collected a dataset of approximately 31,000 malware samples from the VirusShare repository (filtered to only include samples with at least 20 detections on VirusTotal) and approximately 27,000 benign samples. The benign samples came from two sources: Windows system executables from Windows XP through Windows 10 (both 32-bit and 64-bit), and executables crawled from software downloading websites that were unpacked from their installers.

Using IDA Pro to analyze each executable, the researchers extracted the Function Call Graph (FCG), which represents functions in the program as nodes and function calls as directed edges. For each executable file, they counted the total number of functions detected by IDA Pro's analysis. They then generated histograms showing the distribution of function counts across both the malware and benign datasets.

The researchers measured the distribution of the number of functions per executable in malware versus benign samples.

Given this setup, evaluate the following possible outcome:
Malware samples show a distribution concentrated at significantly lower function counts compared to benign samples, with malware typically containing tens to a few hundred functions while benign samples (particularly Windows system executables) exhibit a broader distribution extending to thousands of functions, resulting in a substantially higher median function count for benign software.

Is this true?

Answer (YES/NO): NO